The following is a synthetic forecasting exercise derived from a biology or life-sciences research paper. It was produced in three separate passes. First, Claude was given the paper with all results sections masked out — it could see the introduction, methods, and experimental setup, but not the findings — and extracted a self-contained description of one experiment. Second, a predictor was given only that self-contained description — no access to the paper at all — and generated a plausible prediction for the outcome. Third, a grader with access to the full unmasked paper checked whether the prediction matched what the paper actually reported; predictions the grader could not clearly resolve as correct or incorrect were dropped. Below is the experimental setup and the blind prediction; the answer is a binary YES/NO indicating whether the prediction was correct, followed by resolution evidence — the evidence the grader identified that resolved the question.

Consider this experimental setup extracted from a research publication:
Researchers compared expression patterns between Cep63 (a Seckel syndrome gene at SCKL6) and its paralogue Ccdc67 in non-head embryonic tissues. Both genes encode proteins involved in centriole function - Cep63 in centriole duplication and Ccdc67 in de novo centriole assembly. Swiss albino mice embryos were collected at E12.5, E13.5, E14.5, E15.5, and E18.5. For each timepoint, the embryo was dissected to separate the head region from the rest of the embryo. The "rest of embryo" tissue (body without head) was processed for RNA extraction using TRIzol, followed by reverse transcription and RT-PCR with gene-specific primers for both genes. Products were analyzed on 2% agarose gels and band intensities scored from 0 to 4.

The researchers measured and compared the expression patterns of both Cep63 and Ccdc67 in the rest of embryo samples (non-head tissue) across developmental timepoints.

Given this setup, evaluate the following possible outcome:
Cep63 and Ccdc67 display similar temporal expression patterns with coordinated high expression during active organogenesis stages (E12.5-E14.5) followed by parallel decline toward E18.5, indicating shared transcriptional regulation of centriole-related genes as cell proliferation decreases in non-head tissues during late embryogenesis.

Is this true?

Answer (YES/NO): NO